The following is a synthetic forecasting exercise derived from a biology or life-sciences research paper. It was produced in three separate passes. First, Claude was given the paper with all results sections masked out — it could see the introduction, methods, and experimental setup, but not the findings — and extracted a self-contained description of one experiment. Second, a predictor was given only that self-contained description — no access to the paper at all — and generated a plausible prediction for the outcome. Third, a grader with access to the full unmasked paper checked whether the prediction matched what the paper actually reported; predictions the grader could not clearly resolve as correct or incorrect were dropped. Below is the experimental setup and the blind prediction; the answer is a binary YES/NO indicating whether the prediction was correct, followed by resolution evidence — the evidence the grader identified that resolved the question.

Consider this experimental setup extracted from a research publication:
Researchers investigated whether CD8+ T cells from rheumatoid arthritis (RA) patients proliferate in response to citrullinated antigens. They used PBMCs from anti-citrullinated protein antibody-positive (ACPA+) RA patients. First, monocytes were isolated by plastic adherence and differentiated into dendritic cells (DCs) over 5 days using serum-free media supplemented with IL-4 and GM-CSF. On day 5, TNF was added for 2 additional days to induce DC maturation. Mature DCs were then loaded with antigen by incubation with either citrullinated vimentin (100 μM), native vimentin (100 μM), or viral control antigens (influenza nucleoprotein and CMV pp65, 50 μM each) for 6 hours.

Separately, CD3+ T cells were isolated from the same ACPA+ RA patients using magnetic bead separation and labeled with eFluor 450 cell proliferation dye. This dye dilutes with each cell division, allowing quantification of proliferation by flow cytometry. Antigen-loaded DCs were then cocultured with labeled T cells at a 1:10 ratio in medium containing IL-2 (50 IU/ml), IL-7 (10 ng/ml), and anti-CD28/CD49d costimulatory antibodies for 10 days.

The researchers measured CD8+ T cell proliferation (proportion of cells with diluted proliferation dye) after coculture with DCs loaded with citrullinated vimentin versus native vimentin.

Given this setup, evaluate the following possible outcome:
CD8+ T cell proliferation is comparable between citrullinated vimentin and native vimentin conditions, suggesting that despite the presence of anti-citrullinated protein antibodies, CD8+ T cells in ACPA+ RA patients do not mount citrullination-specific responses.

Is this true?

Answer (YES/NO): NO